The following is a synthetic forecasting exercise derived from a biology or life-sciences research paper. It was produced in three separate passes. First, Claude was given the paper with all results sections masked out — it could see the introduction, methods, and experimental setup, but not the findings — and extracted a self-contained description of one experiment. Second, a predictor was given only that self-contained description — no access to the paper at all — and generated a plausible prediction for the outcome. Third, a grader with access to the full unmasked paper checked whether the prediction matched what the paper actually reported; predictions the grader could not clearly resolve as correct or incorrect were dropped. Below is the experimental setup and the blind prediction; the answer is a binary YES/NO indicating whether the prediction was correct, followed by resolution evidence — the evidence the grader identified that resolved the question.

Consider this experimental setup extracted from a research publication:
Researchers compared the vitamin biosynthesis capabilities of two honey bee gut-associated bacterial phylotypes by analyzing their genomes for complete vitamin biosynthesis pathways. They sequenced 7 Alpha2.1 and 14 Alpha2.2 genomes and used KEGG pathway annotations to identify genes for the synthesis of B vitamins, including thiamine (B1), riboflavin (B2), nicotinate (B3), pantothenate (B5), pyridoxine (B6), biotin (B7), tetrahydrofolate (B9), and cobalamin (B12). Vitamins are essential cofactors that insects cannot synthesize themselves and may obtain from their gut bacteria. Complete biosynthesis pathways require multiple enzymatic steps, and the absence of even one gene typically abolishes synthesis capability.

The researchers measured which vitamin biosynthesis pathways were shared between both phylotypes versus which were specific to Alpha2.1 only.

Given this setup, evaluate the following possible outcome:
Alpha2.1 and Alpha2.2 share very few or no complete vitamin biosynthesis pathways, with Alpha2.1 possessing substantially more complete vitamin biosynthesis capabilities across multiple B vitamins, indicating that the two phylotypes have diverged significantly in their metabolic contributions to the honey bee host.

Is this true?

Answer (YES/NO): NO